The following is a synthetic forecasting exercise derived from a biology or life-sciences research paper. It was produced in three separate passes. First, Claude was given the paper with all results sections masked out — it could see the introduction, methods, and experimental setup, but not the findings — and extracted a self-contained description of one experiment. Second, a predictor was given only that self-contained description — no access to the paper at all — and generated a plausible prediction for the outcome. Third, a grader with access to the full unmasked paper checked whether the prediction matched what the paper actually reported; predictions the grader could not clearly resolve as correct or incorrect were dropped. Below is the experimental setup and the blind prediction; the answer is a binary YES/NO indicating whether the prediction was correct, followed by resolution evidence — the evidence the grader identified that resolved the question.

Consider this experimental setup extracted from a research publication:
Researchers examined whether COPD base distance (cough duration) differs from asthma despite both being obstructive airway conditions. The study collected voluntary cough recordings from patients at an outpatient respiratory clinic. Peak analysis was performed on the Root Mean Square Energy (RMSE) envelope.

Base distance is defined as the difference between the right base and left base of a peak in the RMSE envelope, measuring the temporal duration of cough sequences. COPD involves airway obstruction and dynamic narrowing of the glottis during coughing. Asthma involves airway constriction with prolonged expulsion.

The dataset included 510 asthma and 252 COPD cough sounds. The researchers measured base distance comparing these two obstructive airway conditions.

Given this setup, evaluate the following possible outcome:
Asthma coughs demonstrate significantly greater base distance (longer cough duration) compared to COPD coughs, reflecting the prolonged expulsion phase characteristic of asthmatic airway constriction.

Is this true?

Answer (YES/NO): YES